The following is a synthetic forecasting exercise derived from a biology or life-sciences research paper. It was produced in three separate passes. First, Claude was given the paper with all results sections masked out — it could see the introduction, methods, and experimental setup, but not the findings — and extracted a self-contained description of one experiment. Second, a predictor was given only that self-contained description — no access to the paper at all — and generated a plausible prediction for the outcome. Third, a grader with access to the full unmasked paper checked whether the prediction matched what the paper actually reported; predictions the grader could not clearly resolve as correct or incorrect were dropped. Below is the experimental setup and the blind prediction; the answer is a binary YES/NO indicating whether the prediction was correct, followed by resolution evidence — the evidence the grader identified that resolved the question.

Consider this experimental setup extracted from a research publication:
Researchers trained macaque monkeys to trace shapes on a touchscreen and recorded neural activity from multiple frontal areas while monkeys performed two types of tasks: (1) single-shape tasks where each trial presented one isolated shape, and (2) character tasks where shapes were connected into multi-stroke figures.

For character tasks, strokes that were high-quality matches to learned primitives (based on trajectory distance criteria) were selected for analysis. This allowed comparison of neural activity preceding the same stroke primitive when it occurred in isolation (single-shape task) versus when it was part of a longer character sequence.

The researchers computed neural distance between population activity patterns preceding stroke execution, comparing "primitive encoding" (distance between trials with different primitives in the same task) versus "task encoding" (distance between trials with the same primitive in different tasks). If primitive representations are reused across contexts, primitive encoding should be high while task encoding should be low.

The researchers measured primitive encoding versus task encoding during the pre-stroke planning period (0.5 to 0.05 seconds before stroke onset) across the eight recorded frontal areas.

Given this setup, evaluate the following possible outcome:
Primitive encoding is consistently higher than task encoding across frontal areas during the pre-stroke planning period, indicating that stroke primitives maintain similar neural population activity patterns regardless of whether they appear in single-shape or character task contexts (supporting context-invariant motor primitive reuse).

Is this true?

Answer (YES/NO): NO